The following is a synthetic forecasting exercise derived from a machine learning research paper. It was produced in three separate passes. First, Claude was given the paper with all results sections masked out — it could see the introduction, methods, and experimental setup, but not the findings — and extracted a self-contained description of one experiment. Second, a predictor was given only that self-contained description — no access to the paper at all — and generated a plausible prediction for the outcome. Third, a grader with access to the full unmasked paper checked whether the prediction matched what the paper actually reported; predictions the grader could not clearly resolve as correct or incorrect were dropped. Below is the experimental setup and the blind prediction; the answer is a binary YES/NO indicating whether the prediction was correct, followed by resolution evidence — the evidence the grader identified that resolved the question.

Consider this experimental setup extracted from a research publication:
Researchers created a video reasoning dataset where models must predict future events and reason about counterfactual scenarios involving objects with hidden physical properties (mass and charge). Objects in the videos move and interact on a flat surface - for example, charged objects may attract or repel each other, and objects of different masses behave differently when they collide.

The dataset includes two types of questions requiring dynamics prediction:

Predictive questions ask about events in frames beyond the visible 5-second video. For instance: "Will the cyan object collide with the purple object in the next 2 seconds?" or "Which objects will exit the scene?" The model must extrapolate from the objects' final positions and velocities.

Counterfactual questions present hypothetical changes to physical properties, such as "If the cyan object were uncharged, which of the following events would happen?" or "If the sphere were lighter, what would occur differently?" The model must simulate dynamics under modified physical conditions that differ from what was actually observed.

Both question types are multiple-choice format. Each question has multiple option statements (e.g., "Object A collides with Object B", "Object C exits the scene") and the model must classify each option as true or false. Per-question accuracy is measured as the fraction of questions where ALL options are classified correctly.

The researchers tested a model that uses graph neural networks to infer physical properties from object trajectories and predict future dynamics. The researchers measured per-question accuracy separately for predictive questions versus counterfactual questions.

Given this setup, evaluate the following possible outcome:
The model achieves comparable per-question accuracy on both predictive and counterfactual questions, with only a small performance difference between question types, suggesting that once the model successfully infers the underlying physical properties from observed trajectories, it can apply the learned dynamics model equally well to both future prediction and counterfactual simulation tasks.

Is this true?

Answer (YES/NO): NO